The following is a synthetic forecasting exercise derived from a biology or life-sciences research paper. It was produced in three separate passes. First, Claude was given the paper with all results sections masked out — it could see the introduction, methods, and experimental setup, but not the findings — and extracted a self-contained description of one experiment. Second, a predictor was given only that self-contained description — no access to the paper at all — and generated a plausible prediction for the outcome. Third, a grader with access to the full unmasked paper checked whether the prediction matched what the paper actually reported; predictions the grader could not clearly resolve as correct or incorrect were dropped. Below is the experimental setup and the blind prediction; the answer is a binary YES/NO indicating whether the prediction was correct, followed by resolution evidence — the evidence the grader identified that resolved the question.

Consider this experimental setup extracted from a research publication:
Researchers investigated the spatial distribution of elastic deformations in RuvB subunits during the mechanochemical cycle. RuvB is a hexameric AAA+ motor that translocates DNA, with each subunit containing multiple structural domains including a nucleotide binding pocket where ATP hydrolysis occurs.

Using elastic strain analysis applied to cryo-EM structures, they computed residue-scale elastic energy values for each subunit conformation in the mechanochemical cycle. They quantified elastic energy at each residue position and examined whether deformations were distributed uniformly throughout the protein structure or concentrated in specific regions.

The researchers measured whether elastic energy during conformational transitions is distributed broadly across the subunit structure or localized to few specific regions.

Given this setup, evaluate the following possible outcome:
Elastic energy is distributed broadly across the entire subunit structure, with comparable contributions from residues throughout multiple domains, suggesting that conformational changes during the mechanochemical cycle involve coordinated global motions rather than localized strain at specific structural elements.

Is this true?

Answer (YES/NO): NO